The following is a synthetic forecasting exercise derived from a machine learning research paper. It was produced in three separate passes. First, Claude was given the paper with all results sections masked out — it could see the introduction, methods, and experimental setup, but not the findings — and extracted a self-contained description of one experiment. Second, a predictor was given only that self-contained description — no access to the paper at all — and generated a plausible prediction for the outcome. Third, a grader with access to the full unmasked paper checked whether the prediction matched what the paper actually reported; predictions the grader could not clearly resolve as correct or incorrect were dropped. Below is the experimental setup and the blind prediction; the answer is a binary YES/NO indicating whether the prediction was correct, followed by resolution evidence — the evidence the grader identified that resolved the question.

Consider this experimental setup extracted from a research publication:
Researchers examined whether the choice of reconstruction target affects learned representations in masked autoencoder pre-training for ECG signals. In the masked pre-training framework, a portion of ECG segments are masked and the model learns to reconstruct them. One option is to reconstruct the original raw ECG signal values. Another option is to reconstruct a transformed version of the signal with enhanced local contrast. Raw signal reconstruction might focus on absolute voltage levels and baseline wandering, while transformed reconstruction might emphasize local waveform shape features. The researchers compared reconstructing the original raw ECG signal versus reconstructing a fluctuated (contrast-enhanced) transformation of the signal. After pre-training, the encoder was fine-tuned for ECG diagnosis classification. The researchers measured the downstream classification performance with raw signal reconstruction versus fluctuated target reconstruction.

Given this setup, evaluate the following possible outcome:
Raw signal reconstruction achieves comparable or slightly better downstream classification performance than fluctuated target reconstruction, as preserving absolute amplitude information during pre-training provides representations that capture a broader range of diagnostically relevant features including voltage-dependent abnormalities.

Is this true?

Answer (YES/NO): NO